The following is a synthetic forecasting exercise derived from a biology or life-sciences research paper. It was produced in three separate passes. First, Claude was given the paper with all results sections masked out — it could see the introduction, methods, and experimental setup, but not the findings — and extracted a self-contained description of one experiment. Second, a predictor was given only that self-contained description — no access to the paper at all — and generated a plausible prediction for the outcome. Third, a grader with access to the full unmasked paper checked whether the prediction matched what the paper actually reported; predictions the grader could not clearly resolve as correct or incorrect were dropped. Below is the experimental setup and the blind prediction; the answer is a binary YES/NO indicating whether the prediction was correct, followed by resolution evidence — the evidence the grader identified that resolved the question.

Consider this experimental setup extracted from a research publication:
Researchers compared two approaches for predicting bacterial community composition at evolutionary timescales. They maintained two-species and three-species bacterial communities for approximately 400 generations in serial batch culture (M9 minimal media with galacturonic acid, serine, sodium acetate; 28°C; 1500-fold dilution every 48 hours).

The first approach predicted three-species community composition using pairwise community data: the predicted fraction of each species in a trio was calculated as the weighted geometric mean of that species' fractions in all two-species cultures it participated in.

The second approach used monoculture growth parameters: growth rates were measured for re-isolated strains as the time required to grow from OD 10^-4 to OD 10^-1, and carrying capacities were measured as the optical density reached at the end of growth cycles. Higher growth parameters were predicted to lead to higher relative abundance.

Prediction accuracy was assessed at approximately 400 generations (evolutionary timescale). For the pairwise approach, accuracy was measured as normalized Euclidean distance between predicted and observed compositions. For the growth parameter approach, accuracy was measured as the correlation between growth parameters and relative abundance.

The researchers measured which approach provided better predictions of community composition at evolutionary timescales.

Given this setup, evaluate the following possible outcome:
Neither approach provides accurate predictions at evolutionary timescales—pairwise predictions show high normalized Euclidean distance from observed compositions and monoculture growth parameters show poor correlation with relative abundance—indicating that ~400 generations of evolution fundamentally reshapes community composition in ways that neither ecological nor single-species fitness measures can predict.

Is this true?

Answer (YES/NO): NO